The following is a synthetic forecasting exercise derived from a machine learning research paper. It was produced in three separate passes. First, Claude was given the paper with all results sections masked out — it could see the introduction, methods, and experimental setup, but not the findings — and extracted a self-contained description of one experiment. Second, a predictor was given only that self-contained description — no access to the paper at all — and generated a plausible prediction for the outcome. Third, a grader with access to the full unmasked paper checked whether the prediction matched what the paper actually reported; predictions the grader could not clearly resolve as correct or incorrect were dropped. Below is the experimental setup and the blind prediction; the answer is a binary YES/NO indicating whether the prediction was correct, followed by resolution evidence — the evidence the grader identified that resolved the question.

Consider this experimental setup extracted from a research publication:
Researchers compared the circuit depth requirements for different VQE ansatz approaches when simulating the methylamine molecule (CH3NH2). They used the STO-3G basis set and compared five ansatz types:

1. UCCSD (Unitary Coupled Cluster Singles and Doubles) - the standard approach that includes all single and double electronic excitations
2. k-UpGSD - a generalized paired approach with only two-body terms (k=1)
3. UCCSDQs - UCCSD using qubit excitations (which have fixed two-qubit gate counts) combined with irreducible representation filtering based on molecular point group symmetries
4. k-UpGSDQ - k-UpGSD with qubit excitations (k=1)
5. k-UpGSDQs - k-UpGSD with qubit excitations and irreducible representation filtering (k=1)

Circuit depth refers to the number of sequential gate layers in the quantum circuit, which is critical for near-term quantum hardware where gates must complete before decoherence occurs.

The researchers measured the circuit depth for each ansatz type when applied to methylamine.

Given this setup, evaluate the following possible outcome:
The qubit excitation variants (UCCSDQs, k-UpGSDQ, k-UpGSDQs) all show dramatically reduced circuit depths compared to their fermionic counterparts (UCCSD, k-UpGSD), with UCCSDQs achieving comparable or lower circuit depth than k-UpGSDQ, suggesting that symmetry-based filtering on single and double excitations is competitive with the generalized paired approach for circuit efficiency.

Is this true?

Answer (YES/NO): NO